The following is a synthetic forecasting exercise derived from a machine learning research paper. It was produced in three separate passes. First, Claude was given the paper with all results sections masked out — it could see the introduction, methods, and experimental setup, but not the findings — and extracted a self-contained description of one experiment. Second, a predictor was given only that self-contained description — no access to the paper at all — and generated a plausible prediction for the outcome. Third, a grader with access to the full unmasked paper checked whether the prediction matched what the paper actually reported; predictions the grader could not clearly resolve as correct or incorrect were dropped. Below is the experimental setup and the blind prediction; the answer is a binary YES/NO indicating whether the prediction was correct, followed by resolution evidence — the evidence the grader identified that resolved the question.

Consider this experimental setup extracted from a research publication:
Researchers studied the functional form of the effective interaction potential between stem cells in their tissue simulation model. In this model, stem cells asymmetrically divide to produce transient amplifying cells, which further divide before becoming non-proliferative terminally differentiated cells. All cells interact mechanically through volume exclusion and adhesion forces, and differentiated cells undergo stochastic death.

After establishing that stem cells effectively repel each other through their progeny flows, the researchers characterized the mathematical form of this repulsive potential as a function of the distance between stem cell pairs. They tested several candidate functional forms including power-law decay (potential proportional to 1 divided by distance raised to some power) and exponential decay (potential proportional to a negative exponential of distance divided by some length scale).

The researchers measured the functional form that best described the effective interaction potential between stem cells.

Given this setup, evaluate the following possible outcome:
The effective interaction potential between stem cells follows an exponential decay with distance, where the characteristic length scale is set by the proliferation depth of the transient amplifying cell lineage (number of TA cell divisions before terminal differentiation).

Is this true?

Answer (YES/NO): NO